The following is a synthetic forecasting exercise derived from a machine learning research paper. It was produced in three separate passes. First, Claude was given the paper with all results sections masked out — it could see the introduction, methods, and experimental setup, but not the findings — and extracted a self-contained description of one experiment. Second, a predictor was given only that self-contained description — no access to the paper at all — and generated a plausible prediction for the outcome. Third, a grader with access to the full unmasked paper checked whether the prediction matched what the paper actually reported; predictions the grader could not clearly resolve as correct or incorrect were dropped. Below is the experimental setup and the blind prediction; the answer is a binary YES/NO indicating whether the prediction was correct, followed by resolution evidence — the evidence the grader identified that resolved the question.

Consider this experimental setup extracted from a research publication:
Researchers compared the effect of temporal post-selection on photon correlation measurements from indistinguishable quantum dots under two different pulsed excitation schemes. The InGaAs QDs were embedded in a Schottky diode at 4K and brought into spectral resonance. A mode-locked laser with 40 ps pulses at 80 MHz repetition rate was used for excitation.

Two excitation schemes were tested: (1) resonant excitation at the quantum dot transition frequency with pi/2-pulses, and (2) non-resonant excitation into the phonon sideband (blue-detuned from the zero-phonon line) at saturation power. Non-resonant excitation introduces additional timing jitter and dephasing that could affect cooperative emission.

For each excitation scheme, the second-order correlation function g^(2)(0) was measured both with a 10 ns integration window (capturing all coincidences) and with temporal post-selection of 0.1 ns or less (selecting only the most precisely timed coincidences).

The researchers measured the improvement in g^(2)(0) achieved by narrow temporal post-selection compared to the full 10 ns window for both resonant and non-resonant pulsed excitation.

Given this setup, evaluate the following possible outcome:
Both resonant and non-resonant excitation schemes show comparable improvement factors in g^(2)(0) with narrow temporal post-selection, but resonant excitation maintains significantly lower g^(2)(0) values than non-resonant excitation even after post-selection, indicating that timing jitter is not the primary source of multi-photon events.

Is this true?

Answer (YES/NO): NO